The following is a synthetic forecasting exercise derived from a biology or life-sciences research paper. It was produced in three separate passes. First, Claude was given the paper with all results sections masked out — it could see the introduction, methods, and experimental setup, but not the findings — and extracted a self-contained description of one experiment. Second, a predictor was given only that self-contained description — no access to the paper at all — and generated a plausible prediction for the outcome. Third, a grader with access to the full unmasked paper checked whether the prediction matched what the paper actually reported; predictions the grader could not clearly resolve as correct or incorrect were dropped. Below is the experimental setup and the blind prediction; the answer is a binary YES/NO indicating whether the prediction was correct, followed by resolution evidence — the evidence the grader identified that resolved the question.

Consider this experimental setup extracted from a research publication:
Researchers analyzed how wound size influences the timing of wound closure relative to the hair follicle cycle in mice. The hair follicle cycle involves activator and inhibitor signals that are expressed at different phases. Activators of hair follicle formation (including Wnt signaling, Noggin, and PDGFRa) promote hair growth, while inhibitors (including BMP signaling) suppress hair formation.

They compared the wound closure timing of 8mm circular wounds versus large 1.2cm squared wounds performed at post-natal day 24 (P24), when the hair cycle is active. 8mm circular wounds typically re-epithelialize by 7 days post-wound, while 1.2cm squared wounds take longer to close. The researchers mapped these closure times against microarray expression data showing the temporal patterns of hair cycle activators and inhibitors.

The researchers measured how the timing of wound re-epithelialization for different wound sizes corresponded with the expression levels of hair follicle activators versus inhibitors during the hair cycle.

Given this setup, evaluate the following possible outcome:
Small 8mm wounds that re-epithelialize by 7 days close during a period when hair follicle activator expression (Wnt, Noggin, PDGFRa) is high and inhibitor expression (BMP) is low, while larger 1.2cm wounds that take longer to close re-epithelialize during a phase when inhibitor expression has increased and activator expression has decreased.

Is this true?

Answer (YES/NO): NO